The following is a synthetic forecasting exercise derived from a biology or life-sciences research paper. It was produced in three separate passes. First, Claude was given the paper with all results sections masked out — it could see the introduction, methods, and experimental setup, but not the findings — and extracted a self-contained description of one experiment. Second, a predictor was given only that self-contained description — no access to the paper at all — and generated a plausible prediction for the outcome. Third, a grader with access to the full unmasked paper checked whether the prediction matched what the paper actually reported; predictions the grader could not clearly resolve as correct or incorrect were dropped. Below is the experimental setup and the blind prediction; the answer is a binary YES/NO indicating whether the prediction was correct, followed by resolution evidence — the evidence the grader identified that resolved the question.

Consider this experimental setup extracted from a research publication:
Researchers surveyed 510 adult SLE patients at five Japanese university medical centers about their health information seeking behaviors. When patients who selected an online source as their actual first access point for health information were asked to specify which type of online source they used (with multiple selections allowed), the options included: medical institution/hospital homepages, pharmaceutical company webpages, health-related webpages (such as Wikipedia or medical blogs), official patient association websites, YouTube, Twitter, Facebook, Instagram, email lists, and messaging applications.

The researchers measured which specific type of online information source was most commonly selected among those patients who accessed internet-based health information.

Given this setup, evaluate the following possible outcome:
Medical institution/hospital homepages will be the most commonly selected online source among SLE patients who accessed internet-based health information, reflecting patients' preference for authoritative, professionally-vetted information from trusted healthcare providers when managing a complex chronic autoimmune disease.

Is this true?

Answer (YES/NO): YES